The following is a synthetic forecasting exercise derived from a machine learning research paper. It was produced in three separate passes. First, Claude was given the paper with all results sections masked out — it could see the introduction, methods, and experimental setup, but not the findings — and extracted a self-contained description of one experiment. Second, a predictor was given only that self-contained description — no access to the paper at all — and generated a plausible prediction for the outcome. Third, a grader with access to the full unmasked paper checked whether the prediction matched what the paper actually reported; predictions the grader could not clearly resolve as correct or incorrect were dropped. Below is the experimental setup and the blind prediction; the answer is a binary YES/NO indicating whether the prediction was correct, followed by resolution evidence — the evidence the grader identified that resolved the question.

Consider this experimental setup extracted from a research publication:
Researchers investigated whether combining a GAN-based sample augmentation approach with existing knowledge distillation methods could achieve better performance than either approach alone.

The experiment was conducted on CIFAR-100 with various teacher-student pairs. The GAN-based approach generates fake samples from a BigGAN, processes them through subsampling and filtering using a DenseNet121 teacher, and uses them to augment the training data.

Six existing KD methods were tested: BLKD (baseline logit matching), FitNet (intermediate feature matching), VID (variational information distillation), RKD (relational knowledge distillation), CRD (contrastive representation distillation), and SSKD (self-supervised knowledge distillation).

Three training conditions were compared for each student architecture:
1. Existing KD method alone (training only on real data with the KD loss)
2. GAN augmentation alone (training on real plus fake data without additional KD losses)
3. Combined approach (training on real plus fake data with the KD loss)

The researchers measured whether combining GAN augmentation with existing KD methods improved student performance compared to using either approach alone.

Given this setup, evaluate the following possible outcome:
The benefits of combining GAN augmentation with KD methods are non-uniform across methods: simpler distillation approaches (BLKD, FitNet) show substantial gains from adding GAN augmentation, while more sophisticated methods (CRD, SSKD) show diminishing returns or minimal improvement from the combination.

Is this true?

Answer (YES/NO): NO